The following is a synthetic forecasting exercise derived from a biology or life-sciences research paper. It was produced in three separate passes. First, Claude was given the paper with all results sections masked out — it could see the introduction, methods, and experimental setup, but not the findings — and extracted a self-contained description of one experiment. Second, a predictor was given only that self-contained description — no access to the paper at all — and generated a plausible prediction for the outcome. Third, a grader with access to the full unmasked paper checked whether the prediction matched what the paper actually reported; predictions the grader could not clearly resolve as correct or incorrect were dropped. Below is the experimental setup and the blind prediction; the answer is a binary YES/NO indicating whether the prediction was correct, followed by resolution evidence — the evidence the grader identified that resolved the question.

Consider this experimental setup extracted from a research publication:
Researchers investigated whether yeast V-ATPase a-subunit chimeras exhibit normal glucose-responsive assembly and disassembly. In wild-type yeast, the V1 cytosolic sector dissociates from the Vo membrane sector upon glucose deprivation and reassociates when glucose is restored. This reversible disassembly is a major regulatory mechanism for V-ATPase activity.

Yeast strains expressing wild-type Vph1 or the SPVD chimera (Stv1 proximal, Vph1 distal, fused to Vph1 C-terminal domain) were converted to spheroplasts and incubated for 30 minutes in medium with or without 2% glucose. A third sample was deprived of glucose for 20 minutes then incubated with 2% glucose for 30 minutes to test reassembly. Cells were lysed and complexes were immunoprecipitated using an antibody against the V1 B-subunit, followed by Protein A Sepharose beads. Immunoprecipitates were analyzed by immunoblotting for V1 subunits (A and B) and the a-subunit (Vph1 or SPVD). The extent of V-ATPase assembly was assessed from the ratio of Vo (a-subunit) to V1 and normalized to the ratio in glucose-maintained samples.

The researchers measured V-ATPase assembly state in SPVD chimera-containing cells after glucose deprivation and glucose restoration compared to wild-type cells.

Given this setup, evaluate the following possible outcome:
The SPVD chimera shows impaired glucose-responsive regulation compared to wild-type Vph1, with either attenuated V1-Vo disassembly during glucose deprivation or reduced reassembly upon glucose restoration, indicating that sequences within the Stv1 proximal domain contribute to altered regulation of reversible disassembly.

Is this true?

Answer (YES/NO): YES